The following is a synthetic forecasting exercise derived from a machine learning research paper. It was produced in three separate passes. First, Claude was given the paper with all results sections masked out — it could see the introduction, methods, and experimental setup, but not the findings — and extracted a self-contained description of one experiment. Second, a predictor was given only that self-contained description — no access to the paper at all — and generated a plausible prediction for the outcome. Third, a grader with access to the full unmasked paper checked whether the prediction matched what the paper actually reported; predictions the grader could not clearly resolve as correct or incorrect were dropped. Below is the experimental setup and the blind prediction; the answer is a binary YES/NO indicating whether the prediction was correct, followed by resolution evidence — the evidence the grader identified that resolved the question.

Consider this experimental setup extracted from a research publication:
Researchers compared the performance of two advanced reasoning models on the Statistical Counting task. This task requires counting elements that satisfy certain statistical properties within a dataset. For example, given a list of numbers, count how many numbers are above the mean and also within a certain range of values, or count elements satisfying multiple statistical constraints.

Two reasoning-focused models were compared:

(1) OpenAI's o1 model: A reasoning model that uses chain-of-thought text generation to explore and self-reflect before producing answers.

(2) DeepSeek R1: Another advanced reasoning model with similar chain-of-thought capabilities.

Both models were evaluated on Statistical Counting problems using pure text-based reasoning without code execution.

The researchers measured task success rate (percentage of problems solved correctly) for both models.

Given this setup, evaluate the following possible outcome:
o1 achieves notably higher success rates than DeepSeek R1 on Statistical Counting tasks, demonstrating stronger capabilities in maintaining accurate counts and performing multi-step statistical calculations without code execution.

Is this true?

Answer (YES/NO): NO